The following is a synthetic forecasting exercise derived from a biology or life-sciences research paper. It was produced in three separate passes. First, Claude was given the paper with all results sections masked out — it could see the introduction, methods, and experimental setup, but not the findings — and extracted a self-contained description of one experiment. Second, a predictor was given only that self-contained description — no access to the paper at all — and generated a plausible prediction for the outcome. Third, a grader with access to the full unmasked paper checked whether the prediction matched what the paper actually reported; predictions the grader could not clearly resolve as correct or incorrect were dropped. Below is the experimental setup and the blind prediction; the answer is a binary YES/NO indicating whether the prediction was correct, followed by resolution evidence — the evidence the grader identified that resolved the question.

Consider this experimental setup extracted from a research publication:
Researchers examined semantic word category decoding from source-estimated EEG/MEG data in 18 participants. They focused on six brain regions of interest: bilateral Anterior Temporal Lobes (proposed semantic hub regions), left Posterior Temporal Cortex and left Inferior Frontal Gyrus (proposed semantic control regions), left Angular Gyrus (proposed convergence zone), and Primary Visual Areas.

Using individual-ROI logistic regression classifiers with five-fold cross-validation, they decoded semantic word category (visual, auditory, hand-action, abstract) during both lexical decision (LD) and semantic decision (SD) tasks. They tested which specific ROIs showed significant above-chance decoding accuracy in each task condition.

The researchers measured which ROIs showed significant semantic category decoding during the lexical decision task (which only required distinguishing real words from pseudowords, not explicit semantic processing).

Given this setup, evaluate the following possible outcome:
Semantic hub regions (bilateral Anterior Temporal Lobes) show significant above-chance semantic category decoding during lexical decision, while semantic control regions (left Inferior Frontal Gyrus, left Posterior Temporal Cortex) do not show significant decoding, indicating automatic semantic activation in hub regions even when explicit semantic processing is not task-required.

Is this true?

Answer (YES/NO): NO